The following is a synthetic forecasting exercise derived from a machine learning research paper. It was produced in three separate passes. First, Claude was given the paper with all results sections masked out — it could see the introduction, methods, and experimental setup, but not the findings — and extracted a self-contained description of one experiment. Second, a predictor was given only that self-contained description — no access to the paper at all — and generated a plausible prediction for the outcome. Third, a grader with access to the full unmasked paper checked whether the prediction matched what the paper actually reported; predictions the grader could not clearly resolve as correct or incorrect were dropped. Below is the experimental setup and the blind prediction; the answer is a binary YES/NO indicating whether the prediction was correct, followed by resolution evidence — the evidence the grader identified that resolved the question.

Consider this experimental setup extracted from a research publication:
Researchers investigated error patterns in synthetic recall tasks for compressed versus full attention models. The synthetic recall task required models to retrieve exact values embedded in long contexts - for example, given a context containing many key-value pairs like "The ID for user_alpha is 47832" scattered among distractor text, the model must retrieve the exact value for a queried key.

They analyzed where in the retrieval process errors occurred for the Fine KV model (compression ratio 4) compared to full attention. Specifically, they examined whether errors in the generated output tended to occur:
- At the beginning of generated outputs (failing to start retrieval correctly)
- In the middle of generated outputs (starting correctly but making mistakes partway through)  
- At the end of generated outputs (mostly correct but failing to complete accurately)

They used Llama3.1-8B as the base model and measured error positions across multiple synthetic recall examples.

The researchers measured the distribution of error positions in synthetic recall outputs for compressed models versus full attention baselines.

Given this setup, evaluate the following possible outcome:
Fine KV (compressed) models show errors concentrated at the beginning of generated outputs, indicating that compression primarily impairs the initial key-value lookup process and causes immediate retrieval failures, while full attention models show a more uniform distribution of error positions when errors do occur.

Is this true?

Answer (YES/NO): NO